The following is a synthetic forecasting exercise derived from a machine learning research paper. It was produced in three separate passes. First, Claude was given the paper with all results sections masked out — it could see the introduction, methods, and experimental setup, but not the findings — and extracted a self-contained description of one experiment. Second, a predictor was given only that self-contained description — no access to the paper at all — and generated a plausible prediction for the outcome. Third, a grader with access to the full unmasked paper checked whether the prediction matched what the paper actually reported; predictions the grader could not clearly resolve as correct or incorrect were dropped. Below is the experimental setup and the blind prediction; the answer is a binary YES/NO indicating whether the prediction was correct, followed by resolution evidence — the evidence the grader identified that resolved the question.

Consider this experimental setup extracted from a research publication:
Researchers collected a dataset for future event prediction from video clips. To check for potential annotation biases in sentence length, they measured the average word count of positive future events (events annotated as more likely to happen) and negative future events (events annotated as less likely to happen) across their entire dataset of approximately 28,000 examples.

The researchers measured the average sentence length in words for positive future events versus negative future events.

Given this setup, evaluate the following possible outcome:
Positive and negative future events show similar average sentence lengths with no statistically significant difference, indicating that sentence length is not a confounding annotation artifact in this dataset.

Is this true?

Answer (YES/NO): YES